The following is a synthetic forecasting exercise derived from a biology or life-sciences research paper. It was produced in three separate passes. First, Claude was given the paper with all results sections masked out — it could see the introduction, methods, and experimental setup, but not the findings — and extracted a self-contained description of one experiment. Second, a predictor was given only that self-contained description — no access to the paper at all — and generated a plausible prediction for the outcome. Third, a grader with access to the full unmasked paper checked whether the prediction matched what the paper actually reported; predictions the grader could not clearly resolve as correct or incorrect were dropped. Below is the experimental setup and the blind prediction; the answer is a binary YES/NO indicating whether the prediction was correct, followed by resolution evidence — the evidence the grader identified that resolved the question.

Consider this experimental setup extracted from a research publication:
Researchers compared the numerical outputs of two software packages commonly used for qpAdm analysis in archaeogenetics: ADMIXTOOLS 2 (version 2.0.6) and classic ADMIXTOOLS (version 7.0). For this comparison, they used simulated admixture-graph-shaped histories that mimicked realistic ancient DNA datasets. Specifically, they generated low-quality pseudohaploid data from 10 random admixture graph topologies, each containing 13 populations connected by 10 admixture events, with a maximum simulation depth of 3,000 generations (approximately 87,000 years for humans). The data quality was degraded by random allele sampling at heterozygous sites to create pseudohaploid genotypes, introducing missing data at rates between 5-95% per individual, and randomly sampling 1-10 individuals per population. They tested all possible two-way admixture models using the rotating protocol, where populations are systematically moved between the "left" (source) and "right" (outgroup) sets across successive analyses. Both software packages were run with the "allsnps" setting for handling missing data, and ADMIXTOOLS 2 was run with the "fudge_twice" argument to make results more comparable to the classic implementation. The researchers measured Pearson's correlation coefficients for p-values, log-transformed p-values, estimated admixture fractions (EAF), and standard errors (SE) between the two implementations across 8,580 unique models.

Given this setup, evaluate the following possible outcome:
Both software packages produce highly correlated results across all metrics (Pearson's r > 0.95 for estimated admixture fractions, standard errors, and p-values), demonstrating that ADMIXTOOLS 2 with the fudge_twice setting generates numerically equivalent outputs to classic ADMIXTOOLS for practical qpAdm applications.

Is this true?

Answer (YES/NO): NO